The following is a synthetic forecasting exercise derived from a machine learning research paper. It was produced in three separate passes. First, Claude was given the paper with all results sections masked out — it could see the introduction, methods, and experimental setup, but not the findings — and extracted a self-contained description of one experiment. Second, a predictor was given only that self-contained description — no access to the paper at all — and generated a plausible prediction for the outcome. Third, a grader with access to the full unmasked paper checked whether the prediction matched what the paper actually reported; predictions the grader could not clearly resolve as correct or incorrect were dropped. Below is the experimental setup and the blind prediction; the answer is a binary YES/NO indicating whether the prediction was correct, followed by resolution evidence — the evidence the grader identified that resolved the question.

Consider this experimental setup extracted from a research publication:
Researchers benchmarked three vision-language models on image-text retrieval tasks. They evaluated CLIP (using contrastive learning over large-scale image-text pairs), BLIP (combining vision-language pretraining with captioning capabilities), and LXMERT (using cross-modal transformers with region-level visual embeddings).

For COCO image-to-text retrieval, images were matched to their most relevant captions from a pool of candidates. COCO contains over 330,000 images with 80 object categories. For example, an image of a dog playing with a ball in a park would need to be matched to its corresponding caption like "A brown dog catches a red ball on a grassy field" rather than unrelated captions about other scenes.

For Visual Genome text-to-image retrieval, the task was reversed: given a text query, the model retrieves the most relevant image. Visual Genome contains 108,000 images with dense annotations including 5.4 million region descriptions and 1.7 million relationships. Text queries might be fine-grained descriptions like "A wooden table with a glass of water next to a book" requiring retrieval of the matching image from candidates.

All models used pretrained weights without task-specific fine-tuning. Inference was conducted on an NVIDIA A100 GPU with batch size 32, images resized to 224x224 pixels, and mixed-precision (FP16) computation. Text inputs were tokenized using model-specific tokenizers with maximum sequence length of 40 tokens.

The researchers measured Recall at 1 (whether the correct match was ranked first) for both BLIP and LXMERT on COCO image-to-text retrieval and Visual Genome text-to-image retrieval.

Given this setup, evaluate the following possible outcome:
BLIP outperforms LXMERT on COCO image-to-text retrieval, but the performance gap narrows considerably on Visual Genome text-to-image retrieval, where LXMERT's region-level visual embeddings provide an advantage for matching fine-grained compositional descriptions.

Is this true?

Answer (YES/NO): NO